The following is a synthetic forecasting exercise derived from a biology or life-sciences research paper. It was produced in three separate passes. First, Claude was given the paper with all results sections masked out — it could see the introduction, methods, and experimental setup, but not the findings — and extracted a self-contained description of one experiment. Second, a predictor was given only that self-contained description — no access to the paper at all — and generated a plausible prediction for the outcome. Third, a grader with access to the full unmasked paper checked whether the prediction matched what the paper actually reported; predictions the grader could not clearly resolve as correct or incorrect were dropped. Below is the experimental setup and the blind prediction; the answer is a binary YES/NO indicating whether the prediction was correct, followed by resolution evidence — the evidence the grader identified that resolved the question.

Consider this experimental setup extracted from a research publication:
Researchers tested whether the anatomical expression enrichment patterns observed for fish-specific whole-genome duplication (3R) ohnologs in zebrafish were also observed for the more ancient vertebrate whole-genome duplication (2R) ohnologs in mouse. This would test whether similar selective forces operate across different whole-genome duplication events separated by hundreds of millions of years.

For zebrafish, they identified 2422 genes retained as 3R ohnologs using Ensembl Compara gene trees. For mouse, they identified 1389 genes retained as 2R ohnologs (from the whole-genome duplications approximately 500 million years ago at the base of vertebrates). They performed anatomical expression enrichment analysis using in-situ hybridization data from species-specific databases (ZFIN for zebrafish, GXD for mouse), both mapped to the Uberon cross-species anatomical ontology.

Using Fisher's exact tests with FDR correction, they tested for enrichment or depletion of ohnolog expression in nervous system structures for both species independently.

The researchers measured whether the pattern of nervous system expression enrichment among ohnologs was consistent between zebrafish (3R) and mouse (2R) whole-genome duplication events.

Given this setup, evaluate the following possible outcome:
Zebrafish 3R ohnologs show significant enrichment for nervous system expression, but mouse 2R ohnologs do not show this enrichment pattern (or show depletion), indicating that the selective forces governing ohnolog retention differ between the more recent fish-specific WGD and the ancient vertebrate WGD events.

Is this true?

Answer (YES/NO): NO